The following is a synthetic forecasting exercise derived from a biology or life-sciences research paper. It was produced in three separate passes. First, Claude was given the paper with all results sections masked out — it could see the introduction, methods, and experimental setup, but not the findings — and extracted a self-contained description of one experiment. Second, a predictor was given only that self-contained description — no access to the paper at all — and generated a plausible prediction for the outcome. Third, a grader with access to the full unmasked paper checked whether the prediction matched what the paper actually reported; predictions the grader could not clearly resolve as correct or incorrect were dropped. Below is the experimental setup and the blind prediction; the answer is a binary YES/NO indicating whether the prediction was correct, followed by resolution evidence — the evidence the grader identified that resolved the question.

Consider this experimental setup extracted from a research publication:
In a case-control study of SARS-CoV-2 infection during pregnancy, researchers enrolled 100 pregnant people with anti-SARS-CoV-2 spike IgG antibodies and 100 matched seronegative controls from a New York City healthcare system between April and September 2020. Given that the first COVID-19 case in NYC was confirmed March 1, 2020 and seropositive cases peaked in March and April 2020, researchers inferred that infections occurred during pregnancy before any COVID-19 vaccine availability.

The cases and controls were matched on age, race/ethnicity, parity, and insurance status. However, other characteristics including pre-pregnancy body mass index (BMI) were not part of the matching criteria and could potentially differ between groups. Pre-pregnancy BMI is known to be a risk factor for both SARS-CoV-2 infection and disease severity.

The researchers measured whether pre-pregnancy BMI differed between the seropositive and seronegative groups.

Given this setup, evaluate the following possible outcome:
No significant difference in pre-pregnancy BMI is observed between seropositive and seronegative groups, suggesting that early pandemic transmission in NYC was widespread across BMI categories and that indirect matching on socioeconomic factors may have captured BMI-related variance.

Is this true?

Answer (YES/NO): YES